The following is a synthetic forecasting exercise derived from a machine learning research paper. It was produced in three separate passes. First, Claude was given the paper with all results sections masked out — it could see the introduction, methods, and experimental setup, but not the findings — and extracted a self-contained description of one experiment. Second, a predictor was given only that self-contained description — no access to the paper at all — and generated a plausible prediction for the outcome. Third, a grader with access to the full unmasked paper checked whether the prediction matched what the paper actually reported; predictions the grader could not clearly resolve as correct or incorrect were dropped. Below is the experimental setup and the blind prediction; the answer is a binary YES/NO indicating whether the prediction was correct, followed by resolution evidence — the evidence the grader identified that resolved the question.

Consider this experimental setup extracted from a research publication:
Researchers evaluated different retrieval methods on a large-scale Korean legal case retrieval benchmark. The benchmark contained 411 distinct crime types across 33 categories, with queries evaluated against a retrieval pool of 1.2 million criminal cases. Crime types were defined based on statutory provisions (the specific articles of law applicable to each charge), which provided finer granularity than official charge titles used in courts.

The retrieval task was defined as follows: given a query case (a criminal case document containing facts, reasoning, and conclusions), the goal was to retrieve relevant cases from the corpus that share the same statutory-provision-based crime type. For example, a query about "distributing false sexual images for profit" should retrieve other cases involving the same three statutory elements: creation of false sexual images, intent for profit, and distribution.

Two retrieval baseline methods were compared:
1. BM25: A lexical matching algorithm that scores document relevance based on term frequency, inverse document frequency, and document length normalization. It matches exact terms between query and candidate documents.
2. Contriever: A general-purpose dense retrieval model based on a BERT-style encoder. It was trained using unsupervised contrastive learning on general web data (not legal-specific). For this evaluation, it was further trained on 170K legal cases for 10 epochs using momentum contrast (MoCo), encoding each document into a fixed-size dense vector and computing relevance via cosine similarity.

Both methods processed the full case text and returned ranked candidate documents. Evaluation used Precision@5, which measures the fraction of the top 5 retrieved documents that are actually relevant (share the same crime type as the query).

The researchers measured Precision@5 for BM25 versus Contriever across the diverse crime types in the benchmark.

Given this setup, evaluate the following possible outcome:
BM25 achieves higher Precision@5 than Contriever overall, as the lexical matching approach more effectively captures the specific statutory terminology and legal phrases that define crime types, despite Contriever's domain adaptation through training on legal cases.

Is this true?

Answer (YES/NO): YES